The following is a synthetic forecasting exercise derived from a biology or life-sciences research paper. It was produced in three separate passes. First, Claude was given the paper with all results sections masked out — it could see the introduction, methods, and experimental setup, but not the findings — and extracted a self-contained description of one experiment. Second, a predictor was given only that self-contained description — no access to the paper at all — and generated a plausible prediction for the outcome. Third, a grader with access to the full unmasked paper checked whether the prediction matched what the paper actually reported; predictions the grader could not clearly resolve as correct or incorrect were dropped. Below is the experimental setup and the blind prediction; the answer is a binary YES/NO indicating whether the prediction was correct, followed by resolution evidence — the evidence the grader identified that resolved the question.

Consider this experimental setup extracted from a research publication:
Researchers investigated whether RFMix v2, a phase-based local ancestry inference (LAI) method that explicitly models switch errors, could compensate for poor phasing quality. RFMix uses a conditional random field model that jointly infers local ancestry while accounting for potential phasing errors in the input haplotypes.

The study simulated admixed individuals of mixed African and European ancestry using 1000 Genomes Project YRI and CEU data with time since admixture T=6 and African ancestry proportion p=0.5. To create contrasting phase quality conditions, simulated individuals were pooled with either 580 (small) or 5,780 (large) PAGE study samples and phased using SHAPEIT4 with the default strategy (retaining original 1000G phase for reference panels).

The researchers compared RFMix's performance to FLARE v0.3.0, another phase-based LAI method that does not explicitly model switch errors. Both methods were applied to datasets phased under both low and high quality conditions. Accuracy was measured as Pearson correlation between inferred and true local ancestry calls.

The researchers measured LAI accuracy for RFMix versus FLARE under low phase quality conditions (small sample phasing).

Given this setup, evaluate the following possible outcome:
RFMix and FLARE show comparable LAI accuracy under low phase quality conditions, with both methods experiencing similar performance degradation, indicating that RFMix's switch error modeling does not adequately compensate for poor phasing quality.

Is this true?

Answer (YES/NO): YES